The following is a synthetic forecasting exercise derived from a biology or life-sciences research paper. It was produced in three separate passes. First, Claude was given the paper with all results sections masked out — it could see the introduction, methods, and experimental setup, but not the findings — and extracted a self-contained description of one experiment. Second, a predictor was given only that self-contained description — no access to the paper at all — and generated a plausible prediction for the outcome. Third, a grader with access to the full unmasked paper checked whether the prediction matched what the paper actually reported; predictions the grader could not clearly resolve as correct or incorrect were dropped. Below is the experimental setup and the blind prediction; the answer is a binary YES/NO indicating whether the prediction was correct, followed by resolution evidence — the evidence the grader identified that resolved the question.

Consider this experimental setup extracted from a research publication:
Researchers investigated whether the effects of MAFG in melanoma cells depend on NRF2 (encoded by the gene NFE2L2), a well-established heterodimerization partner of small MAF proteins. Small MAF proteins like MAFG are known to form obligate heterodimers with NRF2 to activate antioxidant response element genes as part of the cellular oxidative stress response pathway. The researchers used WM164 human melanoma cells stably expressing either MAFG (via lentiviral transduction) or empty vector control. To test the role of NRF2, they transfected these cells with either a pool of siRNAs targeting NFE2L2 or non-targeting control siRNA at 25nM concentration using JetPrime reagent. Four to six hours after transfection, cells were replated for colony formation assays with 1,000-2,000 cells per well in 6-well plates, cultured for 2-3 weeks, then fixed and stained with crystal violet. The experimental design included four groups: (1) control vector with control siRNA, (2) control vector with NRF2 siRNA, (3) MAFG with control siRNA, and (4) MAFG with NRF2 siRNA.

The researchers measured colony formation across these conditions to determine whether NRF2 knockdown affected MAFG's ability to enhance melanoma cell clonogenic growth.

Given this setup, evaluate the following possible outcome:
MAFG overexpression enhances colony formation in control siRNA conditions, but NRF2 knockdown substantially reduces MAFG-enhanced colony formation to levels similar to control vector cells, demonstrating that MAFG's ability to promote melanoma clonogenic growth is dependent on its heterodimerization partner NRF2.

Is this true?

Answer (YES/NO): NO